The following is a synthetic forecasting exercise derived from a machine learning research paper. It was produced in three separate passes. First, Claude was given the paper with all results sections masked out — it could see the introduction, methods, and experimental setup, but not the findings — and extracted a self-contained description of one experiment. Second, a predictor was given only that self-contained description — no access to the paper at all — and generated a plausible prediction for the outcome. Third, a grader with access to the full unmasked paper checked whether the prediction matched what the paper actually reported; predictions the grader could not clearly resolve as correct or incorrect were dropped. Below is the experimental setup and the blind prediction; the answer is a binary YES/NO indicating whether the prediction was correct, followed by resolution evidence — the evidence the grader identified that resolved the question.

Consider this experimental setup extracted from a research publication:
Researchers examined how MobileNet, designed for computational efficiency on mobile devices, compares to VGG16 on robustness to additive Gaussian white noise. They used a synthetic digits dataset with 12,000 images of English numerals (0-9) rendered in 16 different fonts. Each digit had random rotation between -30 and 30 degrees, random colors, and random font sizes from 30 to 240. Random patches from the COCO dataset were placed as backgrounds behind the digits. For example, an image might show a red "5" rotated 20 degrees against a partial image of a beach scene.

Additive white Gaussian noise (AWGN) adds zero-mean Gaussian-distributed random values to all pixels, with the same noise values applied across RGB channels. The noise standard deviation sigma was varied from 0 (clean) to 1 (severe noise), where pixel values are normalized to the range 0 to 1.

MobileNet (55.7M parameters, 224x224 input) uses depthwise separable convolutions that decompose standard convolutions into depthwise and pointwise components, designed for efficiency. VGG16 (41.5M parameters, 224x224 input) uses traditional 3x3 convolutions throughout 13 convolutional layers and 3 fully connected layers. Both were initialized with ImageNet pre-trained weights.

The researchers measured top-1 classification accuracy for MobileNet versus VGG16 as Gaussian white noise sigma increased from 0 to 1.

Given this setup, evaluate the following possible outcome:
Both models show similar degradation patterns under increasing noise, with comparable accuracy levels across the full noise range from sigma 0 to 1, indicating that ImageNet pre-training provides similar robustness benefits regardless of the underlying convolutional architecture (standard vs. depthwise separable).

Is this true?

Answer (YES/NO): NO